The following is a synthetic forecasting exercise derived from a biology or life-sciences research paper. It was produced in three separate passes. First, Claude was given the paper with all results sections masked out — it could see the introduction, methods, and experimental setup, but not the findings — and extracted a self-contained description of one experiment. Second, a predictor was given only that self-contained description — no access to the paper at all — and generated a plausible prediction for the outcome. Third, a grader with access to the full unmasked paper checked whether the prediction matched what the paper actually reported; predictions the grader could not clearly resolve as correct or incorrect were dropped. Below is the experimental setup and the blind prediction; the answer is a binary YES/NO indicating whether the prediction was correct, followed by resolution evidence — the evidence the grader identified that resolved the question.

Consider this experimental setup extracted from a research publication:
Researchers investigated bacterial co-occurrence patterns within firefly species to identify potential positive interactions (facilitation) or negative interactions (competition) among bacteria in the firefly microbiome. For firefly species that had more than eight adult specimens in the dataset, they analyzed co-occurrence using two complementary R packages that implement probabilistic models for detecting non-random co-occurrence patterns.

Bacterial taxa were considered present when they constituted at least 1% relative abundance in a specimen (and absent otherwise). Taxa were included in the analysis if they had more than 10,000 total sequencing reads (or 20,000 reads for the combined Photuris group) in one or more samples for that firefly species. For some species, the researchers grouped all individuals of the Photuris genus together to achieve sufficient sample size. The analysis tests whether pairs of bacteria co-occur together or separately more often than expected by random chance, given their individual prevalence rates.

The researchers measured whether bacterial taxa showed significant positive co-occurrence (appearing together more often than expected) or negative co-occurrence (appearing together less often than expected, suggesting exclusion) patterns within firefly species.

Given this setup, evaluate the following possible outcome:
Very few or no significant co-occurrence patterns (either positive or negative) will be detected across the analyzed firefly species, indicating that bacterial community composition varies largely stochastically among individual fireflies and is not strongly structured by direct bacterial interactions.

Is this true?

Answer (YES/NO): NO